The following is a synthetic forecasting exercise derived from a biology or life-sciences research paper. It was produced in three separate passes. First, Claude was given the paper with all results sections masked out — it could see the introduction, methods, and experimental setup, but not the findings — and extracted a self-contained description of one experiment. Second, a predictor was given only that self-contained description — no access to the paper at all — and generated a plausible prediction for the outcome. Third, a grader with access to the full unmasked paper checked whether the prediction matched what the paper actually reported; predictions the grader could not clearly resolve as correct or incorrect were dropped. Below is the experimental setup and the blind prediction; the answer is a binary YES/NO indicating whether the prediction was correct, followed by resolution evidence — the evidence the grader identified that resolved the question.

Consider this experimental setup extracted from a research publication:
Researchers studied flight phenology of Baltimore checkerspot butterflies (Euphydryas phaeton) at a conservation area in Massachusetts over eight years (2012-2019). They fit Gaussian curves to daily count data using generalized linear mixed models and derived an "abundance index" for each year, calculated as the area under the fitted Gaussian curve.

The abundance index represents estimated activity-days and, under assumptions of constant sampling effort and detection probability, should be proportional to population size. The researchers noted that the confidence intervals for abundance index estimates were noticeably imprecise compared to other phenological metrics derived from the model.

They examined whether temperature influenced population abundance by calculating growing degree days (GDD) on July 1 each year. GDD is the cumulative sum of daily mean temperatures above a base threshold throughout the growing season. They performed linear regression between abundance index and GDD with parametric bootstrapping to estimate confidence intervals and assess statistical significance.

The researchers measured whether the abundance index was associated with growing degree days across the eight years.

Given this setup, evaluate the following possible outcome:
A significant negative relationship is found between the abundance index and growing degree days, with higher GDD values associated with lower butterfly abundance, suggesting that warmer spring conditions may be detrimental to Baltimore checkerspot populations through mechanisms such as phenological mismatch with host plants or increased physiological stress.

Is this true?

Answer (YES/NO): NO